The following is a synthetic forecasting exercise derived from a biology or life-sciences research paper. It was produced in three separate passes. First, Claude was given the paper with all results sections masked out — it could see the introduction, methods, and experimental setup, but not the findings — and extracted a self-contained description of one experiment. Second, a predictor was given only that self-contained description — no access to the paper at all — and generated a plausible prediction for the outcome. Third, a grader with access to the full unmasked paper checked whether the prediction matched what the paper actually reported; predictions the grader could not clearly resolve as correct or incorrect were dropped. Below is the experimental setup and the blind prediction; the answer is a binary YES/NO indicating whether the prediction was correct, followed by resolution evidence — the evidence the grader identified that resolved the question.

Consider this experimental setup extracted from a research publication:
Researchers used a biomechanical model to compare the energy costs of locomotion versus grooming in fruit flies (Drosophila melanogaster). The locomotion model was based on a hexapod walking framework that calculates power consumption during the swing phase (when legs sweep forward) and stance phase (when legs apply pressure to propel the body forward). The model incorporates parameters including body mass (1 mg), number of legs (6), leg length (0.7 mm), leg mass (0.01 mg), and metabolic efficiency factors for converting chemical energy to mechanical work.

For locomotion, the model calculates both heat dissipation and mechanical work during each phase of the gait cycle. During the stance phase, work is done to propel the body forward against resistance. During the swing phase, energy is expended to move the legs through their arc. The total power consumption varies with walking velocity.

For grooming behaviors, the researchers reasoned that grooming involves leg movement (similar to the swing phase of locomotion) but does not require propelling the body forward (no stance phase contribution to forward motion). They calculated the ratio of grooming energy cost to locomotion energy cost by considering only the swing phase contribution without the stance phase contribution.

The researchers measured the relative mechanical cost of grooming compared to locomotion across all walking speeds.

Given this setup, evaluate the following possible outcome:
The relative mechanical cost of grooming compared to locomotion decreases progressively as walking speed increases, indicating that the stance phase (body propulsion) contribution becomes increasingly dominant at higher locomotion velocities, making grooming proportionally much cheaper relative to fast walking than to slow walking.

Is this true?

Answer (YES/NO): NO